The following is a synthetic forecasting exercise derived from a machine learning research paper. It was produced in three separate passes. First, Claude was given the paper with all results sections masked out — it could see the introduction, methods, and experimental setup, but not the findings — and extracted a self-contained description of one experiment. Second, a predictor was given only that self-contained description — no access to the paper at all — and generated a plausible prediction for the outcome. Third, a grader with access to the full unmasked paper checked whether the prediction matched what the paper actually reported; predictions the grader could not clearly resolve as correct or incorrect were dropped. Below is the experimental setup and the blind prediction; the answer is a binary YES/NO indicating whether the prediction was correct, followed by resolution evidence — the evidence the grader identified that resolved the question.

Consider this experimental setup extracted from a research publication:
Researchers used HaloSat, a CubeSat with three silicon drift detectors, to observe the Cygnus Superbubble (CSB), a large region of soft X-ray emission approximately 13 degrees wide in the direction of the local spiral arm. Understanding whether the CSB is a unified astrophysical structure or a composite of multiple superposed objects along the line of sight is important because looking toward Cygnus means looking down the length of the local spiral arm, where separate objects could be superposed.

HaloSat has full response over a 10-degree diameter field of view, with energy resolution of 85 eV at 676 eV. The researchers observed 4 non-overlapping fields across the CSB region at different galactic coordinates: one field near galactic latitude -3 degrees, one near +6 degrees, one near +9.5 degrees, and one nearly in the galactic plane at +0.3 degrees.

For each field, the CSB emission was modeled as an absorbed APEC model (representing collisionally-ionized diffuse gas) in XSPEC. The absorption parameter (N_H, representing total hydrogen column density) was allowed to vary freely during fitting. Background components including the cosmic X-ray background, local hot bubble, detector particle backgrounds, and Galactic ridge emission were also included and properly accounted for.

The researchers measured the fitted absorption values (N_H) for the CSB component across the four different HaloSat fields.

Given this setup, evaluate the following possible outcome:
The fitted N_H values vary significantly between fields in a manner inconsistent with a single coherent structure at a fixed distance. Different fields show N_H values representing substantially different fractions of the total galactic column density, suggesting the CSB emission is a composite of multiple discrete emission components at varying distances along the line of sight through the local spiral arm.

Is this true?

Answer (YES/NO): NO